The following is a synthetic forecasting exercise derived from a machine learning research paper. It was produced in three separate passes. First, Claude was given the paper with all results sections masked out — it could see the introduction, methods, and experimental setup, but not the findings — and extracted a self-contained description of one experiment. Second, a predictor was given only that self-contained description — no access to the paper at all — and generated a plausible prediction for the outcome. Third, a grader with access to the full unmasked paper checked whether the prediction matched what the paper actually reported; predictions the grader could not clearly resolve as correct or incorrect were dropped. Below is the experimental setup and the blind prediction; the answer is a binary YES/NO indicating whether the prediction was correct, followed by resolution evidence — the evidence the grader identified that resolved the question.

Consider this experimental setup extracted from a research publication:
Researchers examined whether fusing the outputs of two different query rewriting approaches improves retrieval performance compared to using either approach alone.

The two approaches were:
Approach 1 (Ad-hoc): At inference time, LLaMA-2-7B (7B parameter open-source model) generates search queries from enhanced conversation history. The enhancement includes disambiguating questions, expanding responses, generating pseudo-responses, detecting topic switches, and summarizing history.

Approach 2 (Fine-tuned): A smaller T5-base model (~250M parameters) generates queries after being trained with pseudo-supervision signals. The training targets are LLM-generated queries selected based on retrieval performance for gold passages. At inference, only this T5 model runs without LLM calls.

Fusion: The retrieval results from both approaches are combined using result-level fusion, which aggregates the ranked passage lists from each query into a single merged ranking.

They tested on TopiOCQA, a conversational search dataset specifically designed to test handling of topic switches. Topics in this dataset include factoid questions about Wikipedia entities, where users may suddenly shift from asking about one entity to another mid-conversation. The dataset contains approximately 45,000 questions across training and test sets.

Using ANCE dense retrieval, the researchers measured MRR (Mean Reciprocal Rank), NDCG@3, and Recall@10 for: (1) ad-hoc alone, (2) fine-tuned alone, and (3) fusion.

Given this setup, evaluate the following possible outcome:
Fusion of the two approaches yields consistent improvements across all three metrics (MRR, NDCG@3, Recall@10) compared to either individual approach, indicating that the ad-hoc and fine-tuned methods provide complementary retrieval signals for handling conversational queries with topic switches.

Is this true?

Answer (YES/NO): YES